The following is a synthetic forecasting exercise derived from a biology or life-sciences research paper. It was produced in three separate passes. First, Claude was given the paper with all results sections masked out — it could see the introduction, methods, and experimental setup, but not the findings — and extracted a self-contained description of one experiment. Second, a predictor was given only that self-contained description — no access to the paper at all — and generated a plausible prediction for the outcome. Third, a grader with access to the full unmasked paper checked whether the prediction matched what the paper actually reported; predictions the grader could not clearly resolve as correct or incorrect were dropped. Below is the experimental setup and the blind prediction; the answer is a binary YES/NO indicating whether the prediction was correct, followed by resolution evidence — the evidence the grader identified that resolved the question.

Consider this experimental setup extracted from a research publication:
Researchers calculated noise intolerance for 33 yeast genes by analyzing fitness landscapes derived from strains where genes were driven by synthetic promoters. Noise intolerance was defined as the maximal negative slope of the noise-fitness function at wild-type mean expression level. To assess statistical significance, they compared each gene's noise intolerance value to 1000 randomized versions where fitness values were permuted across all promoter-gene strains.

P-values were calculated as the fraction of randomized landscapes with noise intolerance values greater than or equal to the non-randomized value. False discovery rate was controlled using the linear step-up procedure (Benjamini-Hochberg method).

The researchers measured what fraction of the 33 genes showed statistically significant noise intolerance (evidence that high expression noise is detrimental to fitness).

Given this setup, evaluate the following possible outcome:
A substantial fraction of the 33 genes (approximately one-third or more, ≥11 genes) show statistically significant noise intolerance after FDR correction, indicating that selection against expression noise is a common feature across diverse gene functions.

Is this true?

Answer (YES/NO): YES